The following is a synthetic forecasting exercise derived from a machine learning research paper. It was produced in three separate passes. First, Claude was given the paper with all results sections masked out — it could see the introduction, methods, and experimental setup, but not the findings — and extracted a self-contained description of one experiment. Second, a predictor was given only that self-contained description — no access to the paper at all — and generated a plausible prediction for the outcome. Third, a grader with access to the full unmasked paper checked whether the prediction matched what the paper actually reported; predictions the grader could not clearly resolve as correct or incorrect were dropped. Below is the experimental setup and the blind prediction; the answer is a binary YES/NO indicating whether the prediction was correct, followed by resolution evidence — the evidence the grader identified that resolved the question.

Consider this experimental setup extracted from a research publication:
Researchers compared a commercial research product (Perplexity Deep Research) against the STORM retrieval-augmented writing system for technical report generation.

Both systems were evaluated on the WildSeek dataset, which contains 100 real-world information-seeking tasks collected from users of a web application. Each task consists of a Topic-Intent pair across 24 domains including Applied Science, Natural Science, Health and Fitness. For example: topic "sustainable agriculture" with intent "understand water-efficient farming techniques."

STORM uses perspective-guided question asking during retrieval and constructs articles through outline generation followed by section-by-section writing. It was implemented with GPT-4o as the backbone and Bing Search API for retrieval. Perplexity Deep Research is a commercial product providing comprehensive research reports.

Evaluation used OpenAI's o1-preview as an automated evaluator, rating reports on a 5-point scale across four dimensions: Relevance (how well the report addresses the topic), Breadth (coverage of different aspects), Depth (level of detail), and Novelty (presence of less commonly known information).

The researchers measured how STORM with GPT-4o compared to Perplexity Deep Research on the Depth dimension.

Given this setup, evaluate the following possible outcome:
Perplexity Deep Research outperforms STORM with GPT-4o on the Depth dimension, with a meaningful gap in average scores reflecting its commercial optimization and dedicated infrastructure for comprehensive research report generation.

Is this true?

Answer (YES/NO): YES